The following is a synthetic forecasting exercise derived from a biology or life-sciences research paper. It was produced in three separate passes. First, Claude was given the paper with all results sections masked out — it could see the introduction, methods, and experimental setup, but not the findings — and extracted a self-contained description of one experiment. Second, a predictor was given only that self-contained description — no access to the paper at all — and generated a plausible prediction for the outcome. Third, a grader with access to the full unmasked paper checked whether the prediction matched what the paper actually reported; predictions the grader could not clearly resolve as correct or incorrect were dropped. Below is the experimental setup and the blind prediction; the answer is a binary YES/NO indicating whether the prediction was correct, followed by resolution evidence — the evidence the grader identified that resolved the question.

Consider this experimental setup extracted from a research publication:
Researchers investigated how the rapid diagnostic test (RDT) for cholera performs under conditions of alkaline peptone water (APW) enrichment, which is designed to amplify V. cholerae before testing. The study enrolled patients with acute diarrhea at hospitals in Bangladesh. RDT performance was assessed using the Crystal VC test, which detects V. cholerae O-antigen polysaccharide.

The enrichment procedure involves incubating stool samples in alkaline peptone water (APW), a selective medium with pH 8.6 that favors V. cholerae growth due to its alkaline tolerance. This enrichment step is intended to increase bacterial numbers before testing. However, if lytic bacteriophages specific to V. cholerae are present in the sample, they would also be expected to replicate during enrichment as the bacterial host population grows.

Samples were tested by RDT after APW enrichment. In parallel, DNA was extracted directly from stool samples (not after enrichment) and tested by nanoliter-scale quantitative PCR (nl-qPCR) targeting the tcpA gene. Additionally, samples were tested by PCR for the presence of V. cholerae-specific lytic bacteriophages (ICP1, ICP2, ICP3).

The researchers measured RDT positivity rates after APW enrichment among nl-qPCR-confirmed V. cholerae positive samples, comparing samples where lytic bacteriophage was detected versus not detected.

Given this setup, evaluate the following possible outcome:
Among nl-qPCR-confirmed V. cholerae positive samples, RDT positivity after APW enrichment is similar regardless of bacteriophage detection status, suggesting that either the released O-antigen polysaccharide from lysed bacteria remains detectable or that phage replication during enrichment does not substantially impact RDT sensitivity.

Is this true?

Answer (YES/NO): NO